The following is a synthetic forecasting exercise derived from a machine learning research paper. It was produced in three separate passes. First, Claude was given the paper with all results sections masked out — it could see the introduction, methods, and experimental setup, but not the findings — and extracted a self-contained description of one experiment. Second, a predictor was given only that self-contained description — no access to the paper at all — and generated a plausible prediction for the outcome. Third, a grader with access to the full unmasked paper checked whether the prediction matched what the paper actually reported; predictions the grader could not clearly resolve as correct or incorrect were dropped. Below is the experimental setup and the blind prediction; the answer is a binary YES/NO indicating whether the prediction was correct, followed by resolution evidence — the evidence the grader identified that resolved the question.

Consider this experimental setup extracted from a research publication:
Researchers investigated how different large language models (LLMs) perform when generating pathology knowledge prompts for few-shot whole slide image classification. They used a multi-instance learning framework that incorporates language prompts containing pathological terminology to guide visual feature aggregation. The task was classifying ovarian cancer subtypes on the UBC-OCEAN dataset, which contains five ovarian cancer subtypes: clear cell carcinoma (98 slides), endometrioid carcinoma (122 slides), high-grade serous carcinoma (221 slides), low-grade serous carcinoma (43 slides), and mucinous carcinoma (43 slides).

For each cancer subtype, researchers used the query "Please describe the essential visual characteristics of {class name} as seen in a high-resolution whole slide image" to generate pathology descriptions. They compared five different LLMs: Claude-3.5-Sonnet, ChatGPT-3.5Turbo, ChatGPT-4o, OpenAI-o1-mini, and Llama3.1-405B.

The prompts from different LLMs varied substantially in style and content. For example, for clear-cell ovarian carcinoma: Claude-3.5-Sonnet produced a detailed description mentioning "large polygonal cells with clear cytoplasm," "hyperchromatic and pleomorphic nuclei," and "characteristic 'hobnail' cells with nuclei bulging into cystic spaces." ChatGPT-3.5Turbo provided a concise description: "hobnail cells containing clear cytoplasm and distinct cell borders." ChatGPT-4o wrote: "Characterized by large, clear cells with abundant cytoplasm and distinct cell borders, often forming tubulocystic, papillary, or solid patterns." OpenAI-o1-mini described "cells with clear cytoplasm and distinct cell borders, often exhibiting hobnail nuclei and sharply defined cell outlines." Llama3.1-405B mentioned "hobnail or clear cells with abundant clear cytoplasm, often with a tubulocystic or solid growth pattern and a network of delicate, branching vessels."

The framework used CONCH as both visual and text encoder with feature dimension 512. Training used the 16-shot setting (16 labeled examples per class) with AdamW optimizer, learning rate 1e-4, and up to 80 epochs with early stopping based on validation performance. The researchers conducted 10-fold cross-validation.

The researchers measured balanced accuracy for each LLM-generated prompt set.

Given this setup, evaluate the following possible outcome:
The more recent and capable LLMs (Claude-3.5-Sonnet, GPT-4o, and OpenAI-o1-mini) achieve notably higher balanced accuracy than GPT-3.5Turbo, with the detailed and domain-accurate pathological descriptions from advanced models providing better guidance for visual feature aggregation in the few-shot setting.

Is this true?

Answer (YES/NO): NO